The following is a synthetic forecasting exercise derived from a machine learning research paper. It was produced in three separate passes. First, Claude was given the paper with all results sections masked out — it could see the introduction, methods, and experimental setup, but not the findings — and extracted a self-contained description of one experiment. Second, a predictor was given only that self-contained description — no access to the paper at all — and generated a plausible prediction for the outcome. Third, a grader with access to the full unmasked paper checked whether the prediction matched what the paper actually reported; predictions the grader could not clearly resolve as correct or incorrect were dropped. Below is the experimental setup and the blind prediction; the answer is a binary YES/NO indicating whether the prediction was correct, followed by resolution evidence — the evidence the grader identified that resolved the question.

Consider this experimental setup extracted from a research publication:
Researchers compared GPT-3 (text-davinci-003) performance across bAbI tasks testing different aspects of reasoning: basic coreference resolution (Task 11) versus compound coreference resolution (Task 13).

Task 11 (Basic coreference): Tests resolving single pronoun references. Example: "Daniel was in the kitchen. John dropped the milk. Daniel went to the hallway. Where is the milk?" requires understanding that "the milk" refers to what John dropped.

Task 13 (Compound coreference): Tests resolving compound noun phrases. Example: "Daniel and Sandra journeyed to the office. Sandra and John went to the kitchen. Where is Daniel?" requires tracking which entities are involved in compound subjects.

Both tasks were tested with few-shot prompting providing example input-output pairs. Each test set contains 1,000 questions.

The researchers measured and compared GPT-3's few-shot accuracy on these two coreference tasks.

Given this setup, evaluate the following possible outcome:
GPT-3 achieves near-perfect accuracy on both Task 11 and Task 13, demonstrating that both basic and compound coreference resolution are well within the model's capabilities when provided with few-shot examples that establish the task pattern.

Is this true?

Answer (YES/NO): NO